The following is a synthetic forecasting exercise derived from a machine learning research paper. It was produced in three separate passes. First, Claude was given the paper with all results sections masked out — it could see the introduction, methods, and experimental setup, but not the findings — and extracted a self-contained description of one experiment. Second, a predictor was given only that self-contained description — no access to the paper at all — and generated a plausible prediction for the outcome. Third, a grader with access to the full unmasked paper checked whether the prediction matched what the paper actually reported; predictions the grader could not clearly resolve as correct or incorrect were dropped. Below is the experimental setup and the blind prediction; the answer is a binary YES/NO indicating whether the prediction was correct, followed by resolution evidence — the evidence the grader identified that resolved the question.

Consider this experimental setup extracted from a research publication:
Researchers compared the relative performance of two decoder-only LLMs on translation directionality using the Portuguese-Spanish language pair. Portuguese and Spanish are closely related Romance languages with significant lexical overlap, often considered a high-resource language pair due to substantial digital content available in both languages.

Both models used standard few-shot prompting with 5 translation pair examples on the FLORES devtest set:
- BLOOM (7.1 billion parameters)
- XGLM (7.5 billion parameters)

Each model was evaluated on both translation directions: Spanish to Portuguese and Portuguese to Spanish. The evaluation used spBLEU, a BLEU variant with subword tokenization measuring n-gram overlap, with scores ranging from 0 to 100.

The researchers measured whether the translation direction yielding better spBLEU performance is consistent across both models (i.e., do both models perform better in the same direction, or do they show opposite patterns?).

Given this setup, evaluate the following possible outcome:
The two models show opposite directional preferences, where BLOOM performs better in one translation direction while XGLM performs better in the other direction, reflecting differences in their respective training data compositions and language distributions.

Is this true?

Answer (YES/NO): NO